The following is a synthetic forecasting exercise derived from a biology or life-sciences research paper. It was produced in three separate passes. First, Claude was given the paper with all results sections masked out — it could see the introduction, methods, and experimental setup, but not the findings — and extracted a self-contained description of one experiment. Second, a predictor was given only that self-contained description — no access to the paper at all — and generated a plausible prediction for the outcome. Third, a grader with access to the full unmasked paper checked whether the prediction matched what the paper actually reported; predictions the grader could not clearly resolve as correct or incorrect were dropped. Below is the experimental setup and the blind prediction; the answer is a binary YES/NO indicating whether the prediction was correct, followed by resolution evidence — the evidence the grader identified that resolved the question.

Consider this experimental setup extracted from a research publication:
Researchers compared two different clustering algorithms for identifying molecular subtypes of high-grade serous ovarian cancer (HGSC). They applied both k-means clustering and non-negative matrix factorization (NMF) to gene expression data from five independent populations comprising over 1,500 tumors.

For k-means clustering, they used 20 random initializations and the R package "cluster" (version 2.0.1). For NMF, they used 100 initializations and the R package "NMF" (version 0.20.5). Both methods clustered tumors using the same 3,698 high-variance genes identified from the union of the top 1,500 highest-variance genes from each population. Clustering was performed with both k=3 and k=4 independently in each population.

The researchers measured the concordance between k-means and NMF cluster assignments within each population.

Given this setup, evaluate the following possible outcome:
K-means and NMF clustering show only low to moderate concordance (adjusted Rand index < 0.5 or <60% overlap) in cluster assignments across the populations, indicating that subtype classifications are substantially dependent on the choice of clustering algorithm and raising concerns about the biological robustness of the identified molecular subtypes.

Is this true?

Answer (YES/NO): NO